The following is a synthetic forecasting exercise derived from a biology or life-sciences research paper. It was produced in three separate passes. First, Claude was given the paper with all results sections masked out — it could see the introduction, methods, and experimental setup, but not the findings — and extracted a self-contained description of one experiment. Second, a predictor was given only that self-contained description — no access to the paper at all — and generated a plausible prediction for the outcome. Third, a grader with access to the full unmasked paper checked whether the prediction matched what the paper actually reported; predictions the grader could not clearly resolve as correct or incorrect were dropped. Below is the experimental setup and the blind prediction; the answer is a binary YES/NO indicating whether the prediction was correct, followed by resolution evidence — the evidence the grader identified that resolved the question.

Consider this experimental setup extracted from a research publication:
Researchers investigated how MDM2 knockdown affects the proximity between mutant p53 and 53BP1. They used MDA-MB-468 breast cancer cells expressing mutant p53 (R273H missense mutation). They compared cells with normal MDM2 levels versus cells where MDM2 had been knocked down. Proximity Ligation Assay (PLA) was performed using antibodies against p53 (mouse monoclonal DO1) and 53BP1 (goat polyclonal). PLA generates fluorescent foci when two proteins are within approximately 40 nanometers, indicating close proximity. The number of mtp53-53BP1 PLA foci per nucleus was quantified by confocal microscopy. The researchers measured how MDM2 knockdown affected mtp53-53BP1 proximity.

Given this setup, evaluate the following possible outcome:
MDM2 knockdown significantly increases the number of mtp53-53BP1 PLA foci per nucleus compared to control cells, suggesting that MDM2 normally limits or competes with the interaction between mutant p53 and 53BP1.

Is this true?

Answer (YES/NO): NO